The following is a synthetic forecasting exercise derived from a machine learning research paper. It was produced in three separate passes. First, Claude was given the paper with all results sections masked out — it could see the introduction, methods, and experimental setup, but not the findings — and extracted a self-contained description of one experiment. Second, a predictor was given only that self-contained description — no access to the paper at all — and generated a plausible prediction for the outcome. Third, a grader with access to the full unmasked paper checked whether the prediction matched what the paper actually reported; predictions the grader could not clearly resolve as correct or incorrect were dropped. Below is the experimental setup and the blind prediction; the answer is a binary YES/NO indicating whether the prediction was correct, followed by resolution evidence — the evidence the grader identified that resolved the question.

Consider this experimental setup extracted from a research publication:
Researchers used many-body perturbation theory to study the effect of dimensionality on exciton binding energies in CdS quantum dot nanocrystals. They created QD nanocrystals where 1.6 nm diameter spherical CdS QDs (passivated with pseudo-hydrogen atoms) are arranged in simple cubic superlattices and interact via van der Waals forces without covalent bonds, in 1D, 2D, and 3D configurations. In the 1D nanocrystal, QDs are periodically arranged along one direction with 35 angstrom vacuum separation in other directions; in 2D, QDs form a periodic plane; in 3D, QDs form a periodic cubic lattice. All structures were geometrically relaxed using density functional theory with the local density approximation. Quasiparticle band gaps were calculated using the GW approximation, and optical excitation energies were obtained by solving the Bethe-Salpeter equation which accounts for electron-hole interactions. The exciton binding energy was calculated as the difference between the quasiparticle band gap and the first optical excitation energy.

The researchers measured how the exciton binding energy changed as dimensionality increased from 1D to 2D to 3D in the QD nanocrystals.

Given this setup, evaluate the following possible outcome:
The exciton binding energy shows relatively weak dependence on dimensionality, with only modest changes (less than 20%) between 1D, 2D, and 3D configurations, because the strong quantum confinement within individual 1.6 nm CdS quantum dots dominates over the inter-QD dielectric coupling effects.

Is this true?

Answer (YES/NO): NO